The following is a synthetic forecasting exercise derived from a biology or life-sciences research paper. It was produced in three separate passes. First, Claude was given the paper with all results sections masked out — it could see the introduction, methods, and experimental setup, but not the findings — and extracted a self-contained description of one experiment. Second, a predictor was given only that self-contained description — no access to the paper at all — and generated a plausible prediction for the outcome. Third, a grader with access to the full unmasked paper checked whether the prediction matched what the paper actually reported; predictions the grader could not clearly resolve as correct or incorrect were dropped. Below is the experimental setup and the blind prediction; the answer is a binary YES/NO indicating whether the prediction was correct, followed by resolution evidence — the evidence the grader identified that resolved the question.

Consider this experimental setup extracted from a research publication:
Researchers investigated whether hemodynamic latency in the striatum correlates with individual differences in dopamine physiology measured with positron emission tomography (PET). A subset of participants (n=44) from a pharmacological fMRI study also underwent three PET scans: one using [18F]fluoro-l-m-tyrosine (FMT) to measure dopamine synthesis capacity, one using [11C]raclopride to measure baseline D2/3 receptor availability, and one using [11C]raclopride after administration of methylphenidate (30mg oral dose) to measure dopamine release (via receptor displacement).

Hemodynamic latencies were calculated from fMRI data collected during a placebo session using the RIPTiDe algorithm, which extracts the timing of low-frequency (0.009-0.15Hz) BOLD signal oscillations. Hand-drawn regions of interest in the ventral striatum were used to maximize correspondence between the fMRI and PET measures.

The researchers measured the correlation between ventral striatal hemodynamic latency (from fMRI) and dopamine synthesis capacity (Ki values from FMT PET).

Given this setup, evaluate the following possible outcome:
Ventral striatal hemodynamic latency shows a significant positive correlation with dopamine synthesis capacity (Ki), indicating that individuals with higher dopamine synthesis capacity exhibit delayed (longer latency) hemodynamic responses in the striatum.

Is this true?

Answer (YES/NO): NO